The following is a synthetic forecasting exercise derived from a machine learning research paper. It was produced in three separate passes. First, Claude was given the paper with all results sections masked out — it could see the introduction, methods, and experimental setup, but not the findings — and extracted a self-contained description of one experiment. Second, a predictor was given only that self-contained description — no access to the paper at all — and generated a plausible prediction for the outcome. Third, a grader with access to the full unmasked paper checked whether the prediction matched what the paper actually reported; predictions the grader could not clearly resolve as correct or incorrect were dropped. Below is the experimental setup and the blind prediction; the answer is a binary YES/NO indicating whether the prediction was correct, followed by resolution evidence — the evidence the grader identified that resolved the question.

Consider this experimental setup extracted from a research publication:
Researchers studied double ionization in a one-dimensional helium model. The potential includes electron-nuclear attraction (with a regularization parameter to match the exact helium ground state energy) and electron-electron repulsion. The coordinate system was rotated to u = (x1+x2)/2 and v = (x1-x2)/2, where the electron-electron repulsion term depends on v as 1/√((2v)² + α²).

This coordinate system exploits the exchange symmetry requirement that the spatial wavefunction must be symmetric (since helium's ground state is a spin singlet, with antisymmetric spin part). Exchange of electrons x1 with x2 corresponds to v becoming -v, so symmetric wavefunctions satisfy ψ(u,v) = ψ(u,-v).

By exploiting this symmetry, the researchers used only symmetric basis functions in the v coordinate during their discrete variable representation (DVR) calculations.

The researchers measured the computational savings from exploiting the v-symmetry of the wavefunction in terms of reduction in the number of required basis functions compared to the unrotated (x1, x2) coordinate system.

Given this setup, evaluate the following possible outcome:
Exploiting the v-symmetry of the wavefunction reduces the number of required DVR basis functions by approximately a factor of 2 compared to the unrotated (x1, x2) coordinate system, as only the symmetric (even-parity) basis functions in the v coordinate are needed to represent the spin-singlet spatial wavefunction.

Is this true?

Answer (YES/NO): YES